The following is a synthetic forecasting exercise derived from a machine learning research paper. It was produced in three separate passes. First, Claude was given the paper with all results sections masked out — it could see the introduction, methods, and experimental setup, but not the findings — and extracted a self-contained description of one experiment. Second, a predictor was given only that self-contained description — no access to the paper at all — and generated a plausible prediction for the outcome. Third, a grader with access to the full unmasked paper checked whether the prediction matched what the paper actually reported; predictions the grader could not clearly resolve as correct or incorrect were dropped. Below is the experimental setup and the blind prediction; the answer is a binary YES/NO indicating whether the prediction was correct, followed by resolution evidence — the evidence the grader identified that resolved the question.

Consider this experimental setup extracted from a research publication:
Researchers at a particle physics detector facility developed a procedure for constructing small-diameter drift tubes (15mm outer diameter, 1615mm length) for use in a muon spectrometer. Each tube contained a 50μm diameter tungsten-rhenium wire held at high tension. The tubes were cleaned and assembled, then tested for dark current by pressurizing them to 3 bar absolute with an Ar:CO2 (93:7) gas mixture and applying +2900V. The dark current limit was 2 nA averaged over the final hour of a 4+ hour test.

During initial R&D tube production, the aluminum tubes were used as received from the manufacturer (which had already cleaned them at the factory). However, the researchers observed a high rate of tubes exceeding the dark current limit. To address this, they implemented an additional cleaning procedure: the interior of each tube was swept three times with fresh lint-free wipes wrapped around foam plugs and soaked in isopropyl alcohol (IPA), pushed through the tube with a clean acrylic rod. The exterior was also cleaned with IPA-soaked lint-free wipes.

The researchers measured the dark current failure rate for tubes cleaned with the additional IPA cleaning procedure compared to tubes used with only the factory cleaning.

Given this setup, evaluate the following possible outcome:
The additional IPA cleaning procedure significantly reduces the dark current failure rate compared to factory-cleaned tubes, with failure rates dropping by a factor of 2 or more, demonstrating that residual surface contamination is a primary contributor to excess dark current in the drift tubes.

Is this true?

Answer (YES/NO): YES